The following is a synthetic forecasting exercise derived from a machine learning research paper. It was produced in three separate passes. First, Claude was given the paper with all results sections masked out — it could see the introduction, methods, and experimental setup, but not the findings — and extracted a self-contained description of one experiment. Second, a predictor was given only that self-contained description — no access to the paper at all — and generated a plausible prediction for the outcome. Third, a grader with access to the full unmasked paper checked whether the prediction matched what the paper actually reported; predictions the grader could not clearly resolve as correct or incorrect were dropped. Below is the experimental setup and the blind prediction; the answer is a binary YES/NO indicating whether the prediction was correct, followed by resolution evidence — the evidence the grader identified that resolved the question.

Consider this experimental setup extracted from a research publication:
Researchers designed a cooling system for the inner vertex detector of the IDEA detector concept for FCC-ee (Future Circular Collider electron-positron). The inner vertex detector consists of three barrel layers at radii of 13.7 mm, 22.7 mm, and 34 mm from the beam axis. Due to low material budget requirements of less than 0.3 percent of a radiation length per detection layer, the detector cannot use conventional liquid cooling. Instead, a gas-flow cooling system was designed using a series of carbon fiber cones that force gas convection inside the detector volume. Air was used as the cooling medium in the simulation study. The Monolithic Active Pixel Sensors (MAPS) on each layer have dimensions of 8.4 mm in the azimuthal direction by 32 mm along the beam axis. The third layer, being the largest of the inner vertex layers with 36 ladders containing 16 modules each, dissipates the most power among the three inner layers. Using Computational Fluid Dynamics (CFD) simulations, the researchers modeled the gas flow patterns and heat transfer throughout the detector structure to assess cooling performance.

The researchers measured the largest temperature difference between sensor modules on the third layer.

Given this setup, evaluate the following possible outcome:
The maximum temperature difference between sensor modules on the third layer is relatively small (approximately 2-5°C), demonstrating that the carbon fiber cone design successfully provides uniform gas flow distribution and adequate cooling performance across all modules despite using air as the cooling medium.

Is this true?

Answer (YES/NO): NO